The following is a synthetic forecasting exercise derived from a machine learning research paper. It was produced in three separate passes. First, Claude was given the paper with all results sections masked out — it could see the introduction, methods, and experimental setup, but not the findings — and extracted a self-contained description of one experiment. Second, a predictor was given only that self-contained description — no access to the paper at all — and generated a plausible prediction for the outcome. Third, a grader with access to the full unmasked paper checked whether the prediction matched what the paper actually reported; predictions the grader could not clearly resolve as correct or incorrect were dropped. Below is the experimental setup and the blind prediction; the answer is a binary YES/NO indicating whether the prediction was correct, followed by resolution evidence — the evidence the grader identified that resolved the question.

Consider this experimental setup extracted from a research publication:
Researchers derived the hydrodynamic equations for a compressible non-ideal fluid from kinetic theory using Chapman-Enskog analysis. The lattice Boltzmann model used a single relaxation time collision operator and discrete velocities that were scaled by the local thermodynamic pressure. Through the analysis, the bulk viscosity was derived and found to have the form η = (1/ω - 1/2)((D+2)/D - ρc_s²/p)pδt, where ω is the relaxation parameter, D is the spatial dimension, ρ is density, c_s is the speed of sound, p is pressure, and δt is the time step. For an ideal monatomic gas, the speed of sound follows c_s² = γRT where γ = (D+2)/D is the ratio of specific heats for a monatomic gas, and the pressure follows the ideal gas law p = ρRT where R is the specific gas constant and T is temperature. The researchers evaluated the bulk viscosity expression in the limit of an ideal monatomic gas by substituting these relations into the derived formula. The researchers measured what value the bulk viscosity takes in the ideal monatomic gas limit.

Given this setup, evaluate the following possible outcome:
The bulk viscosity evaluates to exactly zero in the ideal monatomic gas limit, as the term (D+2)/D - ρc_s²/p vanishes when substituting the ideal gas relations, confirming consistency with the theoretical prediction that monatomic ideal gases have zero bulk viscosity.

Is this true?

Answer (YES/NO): YES